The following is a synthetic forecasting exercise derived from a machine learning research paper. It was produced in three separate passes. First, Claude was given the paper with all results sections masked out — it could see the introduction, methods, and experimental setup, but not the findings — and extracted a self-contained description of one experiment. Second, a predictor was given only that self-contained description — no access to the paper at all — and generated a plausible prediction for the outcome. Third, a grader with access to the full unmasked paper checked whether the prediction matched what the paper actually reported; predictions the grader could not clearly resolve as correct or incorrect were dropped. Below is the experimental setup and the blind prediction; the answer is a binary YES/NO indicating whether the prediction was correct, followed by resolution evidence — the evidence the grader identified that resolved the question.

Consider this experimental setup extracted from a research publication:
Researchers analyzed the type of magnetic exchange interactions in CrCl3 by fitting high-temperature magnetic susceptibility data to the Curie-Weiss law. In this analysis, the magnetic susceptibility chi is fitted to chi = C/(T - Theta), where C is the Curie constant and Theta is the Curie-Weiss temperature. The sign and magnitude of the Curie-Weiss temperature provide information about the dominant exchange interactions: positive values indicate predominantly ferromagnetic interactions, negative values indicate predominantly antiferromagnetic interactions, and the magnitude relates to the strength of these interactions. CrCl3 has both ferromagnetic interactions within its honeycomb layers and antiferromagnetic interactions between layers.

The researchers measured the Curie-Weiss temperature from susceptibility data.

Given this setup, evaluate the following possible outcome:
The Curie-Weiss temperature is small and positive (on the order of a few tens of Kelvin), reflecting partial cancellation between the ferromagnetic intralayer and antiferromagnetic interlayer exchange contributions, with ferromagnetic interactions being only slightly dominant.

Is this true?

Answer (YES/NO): NO